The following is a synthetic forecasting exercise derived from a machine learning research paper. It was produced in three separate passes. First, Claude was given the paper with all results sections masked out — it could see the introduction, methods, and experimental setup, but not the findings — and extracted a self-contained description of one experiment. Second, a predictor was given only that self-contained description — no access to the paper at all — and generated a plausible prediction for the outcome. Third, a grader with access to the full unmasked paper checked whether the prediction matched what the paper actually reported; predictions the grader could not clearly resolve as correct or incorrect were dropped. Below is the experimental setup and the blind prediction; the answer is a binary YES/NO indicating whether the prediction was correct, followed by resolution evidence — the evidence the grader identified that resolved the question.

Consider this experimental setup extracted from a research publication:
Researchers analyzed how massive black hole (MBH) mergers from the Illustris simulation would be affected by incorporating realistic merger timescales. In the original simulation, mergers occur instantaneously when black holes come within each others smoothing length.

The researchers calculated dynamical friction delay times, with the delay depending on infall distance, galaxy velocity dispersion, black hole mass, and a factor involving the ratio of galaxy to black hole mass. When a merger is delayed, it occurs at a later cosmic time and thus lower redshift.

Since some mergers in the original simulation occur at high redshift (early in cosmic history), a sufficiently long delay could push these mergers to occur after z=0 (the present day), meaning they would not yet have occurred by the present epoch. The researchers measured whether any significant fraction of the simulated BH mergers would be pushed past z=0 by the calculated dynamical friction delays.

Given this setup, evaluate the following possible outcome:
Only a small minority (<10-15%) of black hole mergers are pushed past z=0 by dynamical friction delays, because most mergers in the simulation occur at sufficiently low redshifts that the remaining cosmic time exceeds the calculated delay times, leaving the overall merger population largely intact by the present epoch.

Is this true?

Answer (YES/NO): NO